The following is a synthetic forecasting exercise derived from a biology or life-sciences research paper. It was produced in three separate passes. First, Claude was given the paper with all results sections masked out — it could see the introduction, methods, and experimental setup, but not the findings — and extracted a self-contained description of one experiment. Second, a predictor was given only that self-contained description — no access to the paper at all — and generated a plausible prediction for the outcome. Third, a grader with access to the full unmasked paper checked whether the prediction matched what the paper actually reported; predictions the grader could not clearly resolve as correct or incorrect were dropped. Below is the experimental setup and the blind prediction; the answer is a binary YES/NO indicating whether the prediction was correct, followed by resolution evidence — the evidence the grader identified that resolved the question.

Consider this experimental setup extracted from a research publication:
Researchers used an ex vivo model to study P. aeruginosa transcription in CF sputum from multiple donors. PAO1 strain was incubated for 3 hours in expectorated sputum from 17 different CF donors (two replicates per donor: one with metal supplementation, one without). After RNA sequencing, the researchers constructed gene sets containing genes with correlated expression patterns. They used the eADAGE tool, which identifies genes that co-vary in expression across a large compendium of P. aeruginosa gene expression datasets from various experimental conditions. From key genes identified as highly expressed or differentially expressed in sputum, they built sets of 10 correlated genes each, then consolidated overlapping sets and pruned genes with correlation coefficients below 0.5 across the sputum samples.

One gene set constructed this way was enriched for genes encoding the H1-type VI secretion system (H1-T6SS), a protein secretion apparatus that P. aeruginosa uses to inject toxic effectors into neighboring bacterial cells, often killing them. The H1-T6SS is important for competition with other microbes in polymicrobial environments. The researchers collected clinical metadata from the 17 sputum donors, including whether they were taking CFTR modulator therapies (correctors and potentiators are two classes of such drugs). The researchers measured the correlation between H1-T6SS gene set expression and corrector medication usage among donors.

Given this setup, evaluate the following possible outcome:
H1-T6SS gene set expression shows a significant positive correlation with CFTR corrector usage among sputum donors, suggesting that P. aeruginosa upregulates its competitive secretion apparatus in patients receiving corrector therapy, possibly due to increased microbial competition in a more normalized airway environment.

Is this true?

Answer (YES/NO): NO